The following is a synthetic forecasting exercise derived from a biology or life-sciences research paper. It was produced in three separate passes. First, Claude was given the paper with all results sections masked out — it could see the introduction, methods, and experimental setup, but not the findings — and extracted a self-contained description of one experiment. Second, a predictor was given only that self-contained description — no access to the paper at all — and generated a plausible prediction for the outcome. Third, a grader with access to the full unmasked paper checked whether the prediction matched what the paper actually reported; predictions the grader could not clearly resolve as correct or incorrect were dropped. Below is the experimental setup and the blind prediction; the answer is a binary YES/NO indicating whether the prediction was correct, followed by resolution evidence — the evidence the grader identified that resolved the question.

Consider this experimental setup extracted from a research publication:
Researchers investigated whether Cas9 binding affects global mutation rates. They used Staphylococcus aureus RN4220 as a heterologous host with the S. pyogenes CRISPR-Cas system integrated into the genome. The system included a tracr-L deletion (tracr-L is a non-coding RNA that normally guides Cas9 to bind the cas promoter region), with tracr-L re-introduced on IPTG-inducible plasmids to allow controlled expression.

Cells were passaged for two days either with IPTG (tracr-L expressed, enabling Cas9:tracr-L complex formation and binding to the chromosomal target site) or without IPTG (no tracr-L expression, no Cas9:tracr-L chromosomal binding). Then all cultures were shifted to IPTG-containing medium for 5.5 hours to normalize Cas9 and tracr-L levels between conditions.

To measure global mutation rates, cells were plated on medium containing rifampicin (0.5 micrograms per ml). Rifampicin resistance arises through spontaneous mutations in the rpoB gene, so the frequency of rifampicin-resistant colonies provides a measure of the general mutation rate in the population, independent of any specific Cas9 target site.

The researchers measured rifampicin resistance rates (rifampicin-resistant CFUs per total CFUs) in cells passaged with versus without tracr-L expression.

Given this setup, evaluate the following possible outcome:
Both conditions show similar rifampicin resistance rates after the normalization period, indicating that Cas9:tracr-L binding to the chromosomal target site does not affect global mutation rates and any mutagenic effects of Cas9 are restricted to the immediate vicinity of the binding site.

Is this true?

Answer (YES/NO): YES